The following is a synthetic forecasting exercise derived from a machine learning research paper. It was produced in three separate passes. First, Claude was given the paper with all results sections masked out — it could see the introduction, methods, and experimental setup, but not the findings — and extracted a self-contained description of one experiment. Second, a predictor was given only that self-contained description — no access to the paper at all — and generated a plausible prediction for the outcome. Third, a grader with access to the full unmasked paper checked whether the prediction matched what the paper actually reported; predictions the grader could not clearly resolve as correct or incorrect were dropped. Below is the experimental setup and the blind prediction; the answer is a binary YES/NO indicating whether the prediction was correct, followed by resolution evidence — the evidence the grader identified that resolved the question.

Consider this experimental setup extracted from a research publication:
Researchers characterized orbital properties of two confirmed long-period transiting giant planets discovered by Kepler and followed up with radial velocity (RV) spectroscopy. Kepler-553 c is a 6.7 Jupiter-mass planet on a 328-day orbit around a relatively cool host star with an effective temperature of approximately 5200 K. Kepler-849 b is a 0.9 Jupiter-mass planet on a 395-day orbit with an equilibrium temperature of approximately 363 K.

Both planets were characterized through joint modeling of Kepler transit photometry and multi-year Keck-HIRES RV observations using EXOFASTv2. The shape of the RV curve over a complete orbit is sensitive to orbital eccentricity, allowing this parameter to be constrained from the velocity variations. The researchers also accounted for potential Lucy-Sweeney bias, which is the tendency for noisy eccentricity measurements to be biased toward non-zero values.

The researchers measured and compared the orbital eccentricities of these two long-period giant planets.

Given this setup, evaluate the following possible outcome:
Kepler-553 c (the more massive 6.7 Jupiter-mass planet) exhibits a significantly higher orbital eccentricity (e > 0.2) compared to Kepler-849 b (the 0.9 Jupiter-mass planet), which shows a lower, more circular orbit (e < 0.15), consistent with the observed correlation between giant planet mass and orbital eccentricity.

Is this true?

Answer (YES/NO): YES